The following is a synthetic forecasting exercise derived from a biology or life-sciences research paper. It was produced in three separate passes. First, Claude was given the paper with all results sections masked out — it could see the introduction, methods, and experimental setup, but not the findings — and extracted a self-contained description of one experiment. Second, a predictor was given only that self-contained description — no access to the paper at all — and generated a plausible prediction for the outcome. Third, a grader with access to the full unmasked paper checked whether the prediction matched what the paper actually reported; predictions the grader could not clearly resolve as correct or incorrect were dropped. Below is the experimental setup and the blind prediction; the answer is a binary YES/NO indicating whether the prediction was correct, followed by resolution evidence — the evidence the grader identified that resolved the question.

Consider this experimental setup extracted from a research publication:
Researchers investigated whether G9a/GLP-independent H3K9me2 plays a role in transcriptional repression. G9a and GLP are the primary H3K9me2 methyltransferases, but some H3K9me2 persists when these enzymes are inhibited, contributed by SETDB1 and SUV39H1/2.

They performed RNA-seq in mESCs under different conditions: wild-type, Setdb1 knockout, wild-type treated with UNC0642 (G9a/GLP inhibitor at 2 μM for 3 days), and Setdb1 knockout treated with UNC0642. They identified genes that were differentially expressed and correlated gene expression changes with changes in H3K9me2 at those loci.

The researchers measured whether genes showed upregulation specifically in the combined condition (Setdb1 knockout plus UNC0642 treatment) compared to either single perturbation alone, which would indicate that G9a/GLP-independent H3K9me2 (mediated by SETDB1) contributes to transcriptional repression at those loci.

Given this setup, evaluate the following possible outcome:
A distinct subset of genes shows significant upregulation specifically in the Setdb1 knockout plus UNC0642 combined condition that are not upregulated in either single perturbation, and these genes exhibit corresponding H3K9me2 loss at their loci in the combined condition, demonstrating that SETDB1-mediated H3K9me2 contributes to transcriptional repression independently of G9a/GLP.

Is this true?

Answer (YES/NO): YES